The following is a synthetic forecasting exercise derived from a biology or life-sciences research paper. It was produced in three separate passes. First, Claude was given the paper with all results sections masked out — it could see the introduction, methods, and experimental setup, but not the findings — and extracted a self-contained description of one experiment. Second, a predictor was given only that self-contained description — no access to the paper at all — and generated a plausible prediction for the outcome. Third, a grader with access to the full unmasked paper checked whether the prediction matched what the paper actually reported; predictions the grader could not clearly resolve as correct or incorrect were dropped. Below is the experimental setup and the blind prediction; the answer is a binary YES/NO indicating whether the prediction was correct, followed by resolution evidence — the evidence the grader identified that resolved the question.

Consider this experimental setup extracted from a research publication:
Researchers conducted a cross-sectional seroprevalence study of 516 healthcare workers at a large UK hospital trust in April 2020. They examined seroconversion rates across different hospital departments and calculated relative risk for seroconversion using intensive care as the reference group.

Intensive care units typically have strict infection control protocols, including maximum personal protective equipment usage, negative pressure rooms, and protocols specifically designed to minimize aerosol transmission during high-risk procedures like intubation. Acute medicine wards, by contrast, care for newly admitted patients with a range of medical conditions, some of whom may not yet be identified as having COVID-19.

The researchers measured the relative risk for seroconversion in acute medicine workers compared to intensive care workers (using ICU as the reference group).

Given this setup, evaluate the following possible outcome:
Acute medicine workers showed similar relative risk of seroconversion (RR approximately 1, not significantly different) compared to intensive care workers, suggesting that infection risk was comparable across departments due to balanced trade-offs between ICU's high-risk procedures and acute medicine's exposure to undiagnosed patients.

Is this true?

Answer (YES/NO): NO